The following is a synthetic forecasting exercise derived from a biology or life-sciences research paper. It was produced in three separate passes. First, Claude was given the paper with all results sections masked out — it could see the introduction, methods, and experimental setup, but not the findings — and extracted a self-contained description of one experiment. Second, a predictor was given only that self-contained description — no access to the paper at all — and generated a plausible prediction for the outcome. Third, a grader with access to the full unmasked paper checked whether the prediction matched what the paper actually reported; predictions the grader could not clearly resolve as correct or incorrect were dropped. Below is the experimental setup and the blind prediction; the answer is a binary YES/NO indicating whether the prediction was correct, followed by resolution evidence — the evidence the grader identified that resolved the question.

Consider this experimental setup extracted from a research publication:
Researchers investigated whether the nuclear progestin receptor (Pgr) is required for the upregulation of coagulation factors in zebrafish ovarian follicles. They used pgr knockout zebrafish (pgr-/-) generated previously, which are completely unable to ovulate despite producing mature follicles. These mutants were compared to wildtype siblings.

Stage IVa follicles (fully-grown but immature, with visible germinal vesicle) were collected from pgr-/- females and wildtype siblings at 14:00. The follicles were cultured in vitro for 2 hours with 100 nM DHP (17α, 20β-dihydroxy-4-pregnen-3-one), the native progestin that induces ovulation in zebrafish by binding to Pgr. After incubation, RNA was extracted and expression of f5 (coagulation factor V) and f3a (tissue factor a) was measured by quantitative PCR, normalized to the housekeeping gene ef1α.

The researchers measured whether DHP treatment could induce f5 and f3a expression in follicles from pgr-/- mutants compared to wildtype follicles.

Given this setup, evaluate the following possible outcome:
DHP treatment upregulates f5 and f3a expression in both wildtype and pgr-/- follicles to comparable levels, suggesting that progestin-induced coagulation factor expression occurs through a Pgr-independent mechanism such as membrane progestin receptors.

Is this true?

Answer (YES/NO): NO